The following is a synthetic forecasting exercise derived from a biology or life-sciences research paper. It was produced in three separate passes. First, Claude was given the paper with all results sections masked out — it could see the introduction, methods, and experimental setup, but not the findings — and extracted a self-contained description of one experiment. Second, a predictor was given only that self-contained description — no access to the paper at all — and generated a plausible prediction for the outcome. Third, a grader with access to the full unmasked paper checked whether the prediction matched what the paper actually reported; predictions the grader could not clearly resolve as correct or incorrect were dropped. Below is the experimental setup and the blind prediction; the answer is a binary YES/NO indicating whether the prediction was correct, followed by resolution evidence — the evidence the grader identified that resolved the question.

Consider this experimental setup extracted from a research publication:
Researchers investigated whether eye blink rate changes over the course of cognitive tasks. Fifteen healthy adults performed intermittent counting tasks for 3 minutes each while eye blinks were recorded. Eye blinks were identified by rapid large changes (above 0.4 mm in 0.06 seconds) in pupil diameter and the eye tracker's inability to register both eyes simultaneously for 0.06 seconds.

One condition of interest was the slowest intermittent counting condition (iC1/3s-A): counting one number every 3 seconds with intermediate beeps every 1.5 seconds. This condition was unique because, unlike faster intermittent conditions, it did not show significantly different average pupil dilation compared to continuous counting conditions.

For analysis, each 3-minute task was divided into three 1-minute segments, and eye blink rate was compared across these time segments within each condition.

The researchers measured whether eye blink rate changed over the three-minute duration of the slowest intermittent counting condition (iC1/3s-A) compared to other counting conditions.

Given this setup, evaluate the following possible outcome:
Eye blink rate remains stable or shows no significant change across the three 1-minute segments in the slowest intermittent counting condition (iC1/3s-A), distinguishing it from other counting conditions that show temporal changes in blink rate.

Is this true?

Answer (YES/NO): NO